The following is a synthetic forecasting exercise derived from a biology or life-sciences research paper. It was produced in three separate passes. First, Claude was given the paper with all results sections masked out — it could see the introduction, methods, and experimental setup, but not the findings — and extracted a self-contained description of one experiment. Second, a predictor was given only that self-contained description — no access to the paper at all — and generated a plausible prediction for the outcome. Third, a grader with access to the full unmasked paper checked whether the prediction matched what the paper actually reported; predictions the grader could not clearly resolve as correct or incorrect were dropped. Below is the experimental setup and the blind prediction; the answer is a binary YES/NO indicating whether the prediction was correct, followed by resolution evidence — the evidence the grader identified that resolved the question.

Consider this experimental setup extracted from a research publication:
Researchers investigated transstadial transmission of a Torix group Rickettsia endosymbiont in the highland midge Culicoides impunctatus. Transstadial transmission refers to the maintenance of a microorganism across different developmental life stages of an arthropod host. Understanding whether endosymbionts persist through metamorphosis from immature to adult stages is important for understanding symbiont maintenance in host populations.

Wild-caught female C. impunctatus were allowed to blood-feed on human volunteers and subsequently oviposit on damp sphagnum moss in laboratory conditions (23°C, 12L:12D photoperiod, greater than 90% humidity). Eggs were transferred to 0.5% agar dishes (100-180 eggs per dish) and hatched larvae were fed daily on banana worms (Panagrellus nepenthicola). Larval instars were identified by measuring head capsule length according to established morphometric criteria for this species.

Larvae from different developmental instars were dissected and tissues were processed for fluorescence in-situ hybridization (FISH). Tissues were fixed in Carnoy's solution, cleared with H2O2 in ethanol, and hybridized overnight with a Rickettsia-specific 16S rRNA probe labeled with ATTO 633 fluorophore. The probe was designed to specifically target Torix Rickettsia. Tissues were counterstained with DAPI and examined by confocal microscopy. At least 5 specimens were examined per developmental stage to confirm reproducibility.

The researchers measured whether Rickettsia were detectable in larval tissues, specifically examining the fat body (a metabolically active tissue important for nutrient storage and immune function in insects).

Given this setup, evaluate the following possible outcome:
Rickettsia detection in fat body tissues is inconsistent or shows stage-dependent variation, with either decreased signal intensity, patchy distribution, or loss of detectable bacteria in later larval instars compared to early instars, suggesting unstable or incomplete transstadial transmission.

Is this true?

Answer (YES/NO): NO